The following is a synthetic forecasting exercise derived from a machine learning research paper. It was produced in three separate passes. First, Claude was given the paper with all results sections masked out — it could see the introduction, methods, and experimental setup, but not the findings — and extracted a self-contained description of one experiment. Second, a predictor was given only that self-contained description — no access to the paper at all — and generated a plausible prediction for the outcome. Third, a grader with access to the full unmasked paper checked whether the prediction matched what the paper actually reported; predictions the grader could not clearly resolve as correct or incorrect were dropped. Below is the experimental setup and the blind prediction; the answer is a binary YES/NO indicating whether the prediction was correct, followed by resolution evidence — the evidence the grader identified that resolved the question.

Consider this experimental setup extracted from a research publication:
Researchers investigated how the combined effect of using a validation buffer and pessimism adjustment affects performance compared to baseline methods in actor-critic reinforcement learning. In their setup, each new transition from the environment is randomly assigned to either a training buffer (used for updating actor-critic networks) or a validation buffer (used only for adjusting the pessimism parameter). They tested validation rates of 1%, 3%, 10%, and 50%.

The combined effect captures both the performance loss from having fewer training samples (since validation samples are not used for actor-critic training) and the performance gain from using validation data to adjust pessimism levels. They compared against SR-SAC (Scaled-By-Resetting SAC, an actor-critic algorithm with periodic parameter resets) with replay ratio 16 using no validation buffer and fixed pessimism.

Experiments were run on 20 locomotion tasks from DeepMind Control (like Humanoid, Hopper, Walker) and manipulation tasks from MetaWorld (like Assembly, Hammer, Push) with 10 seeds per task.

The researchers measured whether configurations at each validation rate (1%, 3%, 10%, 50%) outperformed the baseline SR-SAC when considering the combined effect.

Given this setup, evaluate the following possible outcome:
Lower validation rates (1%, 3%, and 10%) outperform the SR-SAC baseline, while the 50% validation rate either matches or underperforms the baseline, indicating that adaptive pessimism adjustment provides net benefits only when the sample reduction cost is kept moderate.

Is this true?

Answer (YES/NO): YES